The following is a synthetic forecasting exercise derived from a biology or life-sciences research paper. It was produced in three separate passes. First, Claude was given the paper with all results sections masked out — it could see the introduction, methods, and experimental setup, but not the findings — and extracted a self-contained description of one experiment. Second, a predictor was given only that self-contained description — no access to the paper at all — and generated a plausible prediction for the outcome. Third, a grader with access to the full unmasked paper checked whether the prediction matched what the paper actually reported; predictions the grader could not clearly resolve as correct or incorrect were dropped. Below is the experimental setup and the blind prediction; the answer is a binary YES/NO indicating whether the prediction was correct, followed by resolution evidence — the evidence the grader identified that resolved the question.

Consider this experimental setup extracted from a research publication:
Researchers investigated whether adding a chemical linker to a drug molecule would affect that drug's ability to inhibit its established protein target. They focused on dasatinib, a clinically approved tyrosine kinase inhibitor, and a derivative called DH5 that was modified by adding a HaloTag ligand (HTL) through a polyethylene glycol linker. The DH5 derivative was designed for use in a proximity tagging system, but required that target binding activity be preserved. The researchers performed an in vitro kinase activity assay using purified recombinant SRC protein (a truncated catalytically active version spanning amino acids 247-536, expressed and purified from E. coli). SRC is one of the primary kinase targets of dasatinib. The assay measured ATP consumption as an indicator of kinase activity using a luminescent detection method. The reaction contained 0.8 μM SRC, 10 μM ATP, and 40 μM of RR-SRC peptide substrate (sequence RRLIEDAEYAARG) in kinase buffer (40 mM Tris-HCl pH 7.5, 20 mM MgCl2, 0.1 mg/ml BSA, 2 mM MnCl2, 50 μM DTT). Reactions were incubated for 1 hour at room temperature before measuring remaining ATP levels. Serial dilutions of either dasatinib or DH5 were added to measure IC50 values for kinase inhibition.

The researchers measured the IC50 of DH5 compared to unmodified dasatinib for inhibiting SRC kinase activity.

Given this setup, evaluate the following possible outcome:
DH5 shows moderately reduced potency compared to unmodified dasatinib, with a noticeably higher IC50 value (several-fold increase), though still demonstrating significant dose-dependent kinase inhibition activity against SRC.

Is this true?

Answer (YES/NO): NO